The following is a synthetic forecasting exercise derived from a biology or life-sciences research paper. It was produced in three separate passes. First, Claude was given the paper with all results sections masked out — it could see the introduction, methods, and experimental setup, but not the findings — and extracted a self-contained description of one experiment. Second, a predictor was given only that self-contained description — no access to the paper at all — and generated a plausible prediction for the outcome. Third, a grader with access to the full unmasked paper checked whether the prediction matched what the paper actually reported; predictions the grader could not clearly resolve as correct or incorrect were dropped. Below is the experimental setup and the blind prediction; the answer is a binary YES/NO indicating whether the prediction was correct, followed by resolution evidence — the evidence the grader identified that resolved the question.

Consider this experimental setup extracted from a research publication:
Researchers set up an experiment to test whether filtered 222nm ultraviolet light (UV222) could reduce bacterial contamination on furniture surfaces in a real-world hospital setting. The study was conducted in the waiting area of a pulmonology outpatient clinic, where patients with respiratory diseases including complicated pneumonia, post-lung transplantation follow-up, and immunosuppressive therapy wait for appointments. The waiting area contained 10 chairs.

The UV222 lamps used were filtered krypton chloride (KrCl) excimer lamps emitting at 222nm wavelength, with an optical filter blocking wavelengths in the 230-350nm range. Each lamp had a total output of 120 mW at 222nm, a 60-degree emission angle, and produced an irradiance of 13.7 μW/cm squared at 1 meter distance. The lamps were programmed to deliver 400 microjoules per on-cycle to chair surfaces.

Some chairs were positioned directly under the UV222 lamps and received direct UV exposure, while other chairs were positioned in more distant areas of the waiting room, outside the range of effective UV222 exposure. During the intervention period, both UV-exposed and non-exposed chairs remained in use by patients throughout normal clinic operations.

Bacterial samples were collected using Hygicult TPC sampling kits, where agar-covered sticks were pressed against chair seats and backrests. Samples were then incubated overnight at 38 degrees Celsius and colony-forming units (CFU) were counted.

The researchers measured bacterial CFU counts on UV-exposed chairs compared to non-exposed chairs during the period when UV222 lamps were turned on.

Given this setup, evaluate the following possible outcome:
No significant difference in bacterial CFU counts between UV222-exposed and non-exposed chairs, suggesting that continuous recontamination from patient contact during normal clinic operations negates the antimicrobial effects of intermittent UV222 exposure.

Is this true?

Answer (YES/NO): NO